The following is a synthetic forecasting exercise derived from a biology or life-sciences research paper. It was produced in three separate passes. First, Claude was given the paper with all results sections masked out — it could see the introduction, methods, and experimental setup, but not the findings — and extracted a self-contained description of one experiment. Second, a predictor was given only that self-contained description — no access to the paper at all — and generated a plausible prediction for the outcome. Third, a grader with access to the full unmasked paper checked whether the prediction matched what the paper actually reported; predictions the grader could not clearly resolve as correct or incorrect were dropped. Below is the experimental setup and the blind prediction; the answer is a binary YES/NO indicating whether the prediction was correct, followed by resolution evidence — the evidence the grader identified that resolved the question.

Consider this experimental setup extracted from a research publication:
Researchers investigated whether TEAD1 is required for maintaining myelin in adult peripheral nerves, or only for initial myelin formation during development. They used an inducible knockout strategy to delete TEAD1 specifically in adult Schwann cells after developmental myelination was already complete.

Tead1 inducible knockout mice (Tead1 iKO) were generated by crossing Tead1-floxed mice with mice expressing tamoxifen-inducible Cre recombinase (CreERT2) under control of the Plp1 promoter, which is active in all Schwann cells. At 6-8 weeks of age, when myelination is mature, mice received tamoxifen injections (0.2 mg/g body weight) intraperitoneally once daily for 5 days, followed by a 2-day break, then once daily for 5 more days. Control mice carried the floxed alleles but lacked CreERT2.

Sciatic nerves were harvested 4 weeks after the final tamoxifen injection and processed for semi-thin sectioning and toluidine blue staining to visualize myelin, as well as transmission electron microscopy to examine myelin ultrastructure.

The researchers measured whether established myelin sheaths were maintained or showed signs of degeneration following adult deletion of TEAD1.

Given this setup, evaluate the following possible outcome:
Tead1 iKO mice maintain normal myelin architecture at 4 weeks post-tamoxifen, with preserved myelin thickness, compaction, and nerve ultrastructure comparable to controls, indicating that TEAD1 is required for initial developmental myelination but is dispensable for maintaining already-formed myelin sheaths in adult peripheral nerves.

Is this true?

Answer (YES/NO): NO